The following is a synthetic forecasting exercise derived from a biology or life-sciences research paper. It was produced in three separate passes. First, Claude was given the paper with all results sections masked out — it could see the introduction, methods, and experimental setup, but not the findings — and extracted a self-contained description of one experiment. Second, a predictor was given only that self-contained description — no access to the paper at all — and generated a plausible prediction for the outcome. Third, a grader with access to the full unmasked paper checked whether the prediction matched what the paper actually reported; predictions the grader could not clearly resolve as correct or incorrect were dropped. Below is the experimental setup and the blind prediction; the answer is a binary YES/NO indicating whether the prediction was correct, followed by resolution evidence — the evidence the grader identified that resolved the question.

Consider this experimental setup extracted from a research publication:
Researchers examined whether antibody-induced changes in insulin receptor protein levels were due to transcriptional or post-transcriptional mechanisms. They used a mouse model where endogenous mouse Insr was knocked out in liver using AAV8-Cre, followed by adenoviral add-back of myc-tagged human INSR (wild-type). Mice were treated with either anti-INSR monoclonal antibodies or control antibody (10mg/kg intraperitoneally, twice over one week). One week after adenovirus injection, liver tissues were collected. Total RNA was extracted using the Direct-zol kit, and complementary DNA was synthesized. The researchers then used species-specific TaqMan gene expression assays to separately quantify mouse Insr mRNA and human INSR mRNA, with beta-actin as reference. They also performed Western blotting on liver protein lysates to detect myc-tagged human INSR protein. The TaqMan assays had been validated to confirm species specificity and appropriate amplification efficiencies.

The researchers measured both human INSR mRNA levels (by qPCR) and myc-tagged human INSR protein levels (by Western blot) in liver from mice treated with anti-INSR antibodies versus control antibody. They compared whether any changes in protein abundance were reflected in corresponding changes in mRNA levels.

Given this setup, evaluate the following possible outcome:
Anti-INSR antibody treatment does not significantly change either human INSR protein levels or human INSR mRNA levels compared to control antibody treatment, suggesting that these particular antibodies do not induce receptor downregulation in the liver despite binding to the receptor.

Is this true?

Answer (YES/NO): NO